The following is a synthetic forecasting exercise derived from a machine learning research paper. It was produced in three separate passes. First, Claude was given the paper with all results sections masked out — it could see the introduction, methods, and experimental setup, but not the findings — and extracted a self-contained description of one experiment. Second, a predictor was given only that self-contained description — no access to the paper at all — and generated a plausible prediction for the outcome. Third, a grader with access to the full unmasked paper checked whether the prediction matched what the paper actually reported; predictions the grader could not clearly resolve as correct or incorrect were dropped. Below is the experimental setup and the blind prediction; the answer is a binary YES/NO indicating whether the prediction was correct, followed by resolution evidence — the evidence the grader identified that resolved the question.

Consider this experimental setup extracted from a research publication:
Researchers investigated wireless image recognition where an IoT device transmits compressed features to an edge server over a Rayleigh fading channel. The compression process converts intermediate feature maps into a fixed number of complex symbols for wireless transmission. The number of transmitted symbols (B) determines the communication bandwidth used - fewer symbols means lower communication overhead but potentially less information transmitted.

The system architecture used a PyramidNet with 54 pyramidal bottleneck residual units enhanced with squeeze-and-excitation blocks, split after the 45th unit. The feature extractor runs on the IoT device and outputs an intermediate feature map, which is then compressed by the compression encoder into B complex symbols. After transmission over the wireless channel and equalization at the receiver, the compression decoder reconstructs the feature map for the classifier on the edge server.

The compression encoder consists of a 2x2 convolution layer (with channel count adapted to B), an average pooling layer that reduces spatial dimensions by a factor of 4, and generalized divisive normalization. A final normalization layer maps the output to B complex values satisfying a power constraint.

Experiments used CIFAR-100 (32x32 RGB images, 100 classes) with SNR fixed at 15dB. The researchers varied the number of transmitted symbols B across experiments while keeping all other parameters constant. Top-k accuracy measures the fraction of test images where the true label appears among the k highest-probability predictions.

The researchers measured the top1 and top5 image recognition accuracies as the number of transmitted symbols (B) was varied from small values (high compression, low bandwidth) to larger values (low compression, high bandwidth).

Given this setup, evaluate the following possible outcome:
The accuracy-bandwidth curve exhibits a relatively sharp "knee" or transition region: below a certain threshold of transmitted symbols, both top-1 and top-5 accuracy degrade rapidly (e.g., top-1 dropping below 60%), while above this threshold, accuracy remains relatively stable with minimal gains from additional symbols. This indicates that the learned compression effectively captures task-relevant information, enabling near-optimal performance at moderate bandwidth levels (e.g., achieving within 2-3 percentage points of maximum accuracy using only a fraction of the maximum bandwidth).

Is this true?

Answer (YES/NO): NO